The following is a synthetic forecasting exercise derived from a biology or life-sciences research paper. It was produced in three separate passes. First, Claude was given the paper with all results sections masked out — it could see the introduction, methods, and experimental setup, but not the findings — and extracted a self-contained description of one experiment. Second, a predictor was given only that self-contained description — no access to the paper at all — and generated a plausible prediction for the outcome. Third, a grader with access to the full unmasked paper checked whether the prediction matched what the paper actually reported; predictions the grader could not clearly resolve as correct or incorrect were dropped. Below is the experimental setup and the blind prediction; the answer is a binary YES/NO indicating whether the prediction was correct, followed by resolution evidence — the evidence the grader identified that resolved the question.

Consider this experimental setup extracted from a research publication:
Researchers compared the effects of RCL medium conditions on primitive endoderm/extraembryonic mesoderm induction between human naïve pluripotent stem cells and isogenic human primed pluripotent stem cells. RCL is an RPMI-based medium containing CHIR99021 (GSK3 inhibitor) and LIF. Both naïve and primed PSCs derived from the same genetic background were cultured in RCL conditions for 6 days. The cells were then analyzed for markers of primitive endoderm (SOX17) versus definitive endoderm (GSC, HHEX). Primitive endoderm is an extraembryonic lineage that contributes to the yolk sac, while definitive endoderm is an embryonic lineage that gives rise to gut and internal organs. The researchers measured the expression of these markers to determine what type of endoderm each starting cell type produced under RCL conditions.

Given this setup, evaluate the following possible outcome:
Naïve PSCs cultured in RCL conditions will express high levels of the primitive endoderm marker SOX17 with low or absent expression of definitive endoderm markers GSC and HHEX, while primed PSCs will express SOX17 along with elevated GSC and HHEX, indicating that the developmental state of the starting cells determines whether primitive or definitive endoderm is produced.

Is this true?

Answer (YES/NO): YES